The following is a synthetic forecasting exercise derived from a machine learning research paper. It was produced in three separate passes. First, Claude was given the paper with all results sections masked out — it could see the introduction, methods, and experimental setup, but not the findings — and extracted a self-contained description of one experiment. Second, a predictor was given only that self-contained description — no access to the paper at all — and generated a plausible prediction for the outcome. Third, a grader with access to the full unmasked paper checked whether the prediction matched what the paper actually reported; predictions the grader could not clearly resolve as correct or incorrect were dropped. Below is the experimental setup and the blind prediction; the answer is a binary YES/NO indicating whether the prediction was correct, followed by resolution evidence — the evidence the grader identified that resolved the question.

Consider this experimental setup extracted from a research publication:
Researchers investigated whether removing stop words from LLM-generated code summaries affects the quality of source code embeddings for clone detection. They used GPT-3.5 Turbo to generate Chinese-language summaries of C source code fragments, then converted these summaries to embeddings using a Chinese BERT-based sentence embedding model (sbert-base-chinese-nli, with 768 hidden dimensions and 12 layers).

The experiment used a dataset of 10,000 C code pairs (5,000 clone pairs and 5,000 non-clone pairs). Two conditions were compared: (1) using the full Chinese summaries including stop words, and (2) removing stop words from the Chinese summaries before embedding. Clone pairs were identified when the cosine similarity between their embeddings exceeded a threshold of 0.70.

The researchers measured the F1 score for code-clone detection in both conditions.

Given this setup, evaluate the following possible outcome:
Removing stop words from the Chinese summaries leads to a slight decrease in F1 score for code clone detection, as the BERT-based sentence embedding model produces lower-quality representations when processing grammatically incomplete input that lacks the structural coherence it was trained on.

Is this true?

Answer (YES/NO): YES